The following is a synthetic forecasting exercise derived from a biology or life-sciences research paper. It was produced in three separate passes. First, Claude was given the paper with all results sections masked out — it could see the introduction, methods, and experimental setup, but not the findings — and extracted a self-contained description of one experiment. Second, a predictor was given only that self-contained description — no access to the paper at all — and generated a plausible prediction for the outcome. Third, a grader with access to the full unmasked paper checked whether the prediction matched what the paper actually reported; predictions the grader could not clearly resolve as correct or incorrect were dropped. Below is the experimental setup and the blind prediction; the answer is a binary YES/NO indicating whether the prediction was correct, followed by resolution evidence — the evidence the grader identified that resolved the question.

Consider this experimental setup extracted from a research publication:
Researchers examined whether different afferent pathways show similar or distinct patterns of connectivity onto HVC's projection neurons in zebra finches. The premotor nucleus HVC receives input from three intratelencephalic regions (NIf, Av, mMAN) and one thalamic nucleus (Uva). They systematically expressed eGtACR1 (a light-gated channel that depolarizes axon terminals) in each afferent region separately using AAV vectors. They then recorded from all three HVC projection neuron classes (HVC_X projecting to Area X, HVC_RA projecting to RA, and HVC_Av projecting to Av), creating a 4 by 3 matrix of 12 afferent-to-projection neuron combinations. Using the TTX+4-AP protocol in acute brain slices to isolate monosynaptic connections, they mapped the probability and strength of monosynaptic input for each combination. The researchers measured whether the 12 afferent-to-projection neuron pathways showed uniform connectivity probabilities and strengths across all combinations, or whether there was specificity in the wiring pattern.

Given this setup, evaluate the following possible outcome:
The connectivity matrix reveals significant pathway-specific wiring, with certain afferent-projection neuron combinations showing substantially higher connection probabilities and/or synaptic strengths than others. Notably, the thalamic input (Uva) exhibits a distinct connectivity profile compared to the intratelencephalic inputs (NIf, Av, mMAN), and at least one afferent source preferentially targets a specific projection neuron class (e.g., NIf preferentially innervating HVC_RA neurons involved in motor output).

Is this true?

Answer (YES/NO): NO